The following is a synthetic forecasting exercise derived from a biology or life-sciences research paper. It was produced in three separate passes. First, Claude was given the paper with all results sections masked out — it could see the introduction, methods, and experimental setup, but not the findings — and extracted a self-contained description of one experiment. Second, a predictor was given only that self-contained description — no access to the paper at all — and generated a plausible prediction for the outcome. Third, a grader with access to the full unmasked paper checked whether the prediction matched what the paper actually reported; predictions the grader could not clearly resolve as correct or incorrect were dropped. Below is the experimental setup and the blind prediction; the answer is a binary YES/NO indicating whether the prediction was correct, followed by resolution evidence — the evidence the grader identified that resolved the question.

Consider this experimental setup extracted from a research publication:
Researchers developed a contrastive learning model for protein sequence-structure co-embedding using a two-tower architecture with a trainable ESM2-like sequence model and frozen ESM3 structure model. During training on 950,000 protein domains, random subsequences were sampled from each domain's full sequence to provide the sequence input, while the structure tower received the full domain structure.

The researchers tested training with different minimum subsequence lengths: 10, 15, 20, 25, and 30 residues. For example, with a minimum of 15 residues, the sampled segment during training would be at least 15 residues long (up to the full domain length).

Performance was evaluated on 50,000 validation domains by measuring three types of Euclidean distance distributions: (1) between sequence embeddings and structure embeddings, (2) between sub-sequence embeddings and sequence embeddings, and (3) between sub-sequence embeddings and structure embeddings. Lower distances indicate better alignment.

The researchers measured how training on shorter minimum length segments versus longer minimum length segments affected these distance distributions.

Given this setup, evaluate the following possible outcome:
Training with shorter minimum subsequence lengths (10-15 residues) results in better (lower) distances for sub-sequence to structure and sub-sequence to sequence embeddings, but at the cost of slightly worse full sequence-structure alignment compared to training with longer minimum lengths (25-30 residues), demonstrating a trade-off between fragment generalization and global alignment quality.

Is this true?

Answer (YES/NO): YES